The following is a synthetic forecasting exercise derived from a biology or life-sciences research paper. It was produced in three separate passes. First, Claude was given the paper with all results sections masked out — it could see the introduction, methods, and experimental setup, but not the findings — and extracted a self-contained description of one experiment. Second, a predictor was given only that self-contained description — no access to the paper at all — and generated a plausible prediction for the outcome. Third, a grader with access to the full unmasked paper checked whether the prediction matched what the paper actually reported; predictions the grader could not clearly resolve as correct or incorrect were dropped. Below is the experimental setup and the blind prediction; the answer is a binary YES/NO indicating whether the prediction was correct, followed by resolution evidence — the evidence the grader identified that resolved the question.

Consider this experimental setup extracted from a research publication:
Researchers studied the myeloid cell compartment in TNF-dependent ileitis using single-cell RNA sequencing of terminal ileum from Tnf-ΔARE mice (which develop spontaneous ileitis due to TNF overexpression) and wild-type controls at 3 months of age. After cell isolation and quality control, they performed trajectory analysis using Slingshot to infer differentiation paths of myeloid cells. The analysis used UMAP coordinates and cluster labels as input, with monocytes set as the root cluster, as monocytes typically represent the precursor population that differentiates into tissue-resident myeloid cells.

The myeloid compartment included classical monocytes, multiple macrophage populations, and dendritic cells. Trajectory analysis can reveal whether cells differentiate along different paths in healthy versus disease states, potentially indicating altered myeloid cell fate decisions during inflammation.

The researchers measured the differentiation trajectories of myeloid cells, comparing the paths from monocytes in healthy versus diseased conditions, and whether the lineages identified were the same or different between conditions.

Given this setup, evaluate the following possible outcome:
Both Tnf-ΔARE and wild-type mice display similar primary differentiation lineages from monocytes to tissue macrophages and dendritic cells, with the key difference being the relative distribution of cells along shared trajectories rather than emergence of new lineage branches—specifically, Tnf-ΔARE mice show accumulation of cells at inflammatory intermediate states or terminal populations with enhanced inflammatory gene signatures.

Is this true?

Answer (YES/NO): NO